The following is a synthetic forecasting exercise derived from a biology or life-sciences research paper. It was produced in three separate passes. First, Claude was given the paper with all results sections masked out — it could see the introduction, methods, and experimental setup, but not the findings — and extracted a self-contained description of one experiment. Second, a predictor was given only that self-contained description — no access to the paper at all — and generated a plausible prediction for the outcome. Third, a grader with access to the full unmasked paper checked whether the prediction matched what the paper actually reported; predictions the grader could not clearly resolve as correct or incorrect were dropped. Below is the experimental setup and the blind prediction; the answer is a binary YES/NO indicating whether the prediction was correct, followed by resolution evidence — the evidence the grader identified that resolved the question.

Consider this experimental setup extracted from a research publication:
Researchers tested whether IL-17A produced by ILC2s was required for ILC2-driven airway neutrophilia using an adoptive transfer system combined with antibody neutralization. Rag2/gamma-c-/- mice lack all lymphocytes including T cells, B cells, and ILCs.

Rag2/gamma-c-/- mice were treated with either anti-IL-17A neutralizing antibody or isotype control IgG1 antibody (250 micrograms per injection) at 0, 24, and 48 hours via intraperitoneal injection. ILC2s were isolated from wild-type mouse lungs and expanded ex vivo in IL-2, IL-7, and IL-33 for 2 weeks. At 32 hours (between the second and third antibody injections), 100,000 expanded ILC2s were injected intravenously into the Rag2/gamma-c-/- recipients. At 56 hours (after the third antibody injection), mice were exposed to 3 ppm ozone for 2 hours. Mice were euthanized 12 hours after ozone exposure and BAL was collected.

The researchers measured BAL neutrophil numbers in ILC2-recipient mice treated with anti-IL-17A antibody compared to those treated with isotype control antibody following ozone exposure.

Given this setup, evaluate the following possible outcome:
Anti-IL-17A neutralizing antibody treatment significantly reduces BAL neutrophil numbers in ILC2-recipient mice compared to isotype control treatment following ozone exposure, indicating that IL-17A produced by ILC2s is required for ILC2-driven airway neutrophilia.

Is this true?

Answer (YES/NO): YES